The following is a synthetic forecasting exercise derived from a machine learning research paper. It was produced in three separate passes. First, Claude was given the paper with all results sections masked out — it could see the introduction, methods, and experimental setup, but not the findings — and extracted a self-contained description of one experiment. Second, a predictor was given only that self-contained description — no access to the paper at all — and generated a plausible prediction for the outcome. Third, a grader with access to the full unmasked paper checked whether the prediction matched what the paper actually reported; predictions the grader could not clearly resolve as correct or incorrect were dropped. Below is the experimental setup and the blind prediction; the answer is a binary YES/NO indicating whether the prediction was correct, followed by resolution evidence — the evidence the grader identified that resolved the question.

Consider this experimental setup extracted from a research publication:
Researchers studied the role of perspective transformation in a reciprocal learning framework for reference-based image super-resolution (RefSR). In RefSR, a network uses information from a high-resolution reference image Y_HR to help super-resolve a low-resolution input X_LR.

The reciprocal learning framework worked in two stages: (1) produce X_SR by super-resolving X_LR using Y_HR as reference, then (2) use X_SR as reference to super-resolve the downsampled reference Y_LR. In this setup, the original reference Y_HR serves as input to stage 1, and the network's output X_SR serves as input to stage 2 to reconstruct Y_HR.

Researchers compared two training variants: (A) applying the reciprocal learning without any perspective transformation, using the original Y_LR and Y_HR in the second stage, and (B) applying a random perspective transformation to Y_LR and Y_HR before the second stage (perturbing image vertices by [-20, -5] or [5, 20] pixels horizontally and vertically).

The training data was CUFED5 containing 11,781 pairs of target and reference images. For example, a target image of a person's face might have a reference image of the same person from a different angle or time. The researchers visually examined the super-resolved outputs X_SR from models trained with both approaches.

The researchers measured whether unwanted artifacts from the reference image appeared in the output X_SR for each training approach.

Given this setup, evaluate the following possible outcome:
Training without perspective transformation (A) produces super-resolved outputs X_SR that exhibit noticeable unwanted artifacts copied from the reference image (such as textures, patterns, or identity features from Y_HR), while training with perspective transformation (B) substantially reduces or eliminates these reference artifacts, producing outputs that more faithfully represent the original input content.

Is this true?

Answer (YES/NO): YES